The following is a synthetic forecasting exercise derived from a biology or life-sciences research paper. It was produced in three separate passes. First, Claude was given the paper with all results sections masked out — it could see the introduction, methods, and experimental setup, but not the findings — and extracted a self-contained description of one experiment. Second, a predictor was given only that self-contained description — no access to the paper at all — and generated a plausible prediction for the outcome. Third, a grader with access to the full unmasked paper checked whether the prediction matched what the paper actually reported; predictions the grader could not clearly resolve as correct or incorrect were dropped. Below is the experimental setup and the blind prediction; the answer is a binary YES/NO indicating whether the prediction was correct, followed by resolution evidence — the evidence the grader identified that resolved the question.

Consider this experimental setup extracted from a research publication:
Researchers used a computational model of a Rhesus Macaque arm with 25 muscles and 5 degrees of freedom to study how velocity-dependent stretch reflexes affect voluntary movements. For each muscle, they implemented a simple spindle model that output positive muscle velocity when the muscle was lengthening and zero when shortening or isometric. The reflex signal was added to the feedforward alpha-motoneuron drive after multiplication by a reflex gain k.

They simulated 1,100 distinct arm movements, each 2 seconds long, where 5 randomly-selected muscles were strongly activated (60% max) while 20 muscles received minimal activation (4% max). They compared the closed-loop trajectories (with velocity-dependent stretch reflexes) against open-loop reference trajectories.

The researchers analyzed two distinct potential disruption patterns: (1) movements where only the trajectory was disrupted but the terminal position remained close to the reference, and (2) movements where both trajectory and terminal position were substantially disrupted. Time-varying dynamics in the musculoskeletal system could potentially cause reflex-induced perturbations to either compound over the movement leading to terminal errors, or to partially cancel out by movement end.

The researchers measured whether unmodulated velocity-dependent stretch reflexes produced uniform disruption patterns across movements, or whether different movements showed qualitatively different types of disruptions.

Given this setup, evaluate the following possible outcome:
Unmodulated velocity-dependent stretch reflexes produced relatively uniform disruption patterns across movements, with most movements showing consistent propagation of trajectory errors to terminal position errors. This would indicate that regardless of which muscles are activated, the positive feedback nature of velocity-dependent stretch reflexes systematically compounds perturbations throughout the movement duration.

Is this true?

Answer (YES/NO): NO